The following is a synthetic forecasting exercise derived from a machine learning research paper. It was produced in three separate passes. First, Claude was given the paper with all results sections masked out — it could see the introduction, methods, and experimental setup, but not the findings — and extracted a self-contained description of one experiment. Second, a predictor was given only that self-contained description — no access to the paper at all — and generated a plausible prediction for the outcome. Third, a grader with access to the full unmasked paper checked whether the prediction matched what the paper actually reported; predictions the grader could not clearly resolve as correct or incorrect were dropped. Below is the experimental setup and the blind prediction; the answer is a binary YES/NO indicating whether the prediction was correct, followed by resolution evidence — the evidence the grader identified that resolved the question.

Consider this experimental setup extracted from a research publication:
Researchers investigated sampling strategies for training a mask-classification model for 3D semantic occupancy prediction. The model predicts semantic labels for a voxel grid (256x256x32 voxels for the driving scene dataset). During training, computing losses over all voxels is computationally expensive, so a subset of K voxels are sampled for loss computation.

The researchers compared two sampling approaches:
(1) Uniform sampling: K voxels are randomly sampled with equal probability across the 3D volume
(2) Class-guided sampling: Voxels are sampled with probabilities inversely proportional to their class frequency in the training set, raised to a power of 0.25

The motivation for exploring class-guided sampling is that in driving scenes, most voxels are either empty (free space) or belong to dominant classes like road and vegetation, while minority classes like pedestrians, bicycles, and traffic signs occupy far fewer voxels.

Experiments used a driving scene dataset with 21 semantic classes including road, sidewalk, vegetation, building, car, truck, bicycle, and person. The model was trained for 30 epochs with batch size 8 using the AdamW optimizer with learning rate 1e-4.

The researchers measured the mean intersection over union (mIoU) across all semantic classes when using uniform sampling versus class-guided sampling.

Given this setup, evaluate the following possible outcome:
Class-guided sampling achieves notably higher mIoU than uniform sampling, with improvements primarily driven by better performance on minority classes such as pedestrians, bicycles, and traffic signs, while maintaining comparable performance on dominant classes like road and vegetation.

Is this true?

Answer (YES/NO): NO